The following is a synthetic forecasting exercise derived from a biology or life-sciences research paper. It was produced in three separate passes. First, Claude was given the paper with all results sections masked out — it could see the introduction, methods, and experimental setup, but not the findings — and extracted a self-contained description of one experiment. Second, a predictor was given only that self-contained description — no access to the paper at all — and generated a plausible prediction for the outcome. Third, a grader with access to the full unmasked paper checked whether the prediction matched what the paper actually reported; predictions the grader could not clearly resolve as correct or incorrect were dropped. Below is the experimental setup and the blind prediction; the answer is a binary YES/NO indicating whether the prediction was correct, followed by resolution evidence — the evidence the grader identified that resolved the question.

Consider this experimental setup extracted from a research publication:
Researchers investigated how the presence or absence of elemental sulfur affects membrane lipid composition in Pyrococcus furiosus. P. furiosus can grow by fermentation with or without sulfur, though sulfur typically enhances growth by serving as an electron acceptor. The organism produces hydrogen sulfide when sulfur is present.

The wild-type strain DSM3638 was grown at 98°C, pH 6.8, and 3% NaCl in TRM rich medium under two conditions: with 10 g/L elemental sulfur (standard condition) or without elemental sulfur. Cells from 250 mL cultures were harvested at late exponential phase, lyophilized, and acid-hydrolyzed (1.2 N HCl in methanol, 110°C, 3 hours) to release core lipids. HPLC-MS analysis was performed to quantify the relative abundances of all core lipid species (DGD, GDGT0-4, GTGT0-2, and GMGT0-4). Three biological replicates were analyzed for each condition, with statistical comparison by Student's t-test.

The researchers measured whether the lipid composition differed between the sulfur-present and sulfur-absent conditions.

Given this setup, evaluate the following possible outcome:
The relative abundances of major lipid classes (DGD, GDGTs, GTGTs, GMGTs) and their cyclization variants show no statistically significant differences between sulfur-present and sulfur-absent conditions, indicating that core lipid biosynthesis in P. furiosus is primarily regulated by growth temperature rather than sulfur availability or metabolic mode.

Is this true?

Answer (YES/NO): NO